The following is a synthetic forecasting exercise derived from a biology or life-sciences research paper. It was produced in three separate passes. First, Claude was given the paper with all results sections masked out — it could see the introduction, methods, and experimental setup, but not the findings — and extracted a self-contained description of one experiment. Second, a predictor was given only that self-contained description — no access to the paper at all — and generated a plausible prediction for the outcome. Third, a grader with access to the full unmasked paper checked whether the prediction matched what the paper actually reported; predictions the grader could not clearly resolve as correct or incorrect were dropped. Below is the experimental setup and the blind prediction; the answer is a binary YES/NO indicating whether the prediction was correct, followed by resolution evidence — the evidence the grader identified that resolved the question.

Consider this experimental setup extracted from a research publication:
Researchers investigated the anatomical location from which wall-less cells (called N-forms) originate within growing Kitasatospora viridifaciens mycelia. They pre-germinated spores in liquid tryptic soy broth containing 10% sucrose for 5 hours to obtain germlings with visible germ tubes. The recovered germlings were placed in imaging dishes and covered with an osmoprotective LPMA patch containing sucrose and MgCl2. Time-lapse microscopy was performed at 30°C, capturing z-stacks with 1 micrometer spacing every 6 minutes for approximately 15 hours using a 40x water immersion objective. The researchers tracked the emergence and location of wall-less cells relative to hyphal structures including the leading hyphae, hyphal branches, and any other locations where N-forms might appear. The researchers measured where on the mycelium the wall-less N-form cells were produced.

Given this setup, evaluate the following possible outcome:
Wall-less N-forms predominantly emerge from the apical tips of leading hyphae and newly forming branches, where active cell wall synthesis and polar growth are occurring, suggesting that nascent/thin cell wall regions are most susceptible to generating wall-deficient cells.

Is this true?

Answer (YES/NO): YES